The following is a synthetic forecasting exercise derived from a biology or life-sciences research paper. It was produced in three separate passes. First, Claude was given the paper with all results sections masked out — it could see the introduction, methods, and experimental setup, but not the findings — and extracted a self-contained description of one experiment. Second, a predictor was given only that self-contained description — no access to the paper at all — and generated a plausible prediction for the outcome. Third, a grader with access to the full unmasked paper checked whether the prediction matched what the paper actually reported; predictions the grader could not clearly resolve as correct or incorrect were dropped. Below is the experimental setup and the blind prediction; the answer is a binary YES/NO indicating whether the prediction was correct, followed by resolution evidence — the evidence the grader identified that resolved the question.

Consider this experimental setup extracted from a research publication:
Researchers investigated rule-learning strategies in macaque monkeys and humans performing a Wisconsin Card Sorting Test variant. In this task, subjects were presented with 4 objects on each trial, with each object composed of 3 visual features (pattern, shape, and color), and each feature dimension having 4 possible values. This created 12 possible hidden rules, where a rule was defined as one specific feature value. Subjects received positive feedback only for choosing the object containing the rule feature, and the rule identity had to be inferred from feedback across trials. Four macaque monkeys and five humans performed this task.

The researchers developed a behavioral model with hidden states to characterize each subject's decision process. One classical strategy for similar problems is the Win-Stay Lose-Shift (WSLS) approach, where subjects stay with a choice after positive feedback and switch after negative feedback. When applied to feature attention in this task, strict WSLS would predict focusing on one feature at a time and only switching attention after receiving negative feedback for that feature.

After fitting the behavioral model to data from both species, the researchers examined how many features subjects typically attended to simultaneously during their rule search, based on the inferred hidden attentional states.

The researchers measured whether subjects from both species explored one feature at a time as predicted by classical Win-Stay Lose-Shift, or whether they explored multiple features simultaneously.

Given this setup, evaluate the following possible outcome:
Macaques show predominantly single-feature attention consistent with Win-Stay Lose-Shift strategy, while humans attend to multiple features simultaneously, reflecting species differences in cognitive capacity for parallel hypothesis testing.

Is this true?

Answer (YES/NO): NO